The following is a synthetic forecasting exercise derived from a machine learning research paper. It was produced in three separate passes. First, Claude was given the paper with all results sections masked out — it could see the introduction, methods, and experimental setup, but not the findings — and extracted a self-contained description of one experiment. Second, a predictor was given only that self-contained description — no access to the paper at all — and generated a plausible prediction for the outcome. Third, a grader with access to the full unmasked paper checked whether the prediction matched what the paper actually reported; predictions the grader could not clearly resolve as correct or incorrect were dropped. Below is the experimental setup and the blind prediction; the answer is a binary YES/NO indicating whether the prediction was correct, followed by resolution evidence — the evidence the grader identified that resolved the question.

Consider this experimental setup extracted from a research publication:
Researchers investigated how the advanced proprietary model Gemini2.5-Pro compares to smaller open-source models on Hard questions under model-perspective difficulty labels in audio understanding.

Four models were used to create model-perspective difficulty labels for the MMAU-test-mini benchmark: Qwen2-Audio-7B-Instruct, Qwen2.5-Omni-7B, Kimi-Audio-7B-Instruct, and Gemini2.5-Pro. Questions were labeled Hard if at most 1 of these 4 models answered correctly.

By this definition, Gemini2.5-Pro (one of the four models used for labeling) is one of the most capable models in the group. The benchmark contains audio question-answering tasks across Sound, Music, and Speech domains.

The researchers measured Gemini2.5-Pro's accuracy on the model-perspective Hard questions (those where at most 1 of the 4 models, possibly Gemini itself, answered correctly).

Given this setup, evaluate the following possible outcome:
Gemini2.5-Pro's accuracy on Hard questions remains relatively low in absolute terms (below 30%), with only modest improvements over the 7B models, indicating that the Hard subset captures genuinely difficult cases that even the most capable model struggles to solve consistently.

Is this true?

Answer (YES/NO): NO